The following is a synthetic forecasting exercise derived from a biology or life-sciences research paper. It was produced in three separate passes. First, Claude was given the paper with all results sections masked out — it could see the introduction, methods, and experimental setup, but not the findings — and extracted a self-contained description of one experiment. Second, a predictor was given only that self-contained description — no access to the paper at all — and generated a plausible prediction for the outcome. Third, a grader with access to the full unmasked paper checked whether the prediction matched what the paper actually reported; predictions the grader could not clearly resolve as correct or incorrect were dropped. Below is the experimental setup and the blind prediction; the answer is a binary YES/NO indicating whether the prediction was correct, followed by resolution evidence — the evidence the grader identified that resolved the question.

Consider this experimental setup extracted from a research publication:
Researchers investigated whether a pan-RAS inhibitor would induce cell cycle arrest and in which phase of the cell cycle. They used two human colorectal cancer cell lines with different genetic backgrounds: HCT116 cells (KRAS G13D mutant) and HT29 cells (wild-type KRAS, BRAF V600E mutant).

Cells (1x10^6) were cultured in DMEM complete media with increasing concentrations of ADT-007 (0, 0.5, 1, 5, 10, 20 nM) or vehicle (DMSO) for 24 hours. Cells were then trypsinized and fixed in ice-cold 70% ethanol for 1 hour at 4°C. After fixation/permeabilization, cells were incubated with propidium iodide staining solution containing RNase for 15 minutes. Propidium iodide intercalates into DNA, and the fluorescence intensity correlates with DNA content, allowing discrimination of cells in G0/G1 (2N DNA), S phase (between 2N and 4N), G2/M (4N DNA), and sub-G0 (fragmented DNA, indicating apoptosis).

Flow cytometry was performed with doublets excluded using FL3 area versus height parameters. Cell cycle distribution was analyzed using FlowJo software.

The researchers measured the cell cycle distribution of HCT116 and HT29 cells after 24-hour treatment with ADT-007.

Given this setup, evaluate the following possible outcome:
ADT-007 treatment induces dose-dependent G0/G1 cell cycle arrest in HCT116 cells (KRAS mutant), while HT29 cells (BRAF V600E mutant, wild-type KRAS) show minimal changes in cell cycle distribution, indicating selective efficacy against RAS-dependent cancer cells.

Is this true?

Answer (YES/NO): NO